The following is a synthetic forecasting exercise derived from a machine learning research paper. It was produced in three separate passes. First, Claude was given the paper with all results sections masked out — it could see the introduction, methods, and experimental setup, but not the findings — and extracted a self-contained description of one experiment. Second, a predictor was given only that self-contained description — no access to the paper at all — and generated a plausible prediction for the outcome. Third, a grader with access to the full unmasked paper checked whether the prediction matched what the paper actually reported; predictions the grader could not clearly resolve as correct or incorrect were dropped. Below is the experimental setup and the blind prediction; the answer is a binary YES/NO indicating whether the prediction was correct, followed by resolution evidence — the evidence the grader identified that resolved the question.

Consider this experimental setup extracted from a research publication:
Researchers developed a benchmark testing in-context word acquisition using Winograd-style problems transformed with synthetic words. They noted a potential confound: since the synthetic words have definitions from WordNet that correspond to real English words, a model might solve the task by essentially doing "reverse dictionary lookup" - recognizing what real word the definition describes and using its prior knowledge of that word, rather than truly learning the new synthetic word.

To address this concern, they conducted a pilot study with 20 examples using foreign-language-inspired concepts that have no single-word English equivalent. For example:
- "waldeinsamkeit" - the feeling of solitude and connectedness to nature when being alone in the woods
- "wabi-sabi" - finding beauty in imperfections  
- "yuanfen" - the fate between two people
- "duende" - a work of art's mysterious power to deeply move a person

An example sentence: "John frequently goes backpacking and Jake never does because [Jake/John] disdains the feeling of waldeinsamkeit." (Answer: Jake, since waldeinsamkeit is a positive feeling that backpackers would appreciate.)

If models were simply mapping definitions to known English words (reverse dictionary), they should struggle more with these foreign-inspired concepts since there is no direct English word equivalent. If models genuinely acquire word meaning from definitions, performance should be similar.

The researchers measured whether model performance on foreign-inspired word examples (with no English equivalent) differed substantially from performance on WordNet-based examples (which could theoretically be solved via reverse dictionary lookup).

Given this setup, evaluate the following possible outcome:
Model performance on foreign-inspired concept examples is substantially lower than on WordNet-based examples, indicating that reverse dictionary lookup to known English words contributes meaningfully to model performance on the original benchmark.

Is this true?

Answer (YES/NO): NO